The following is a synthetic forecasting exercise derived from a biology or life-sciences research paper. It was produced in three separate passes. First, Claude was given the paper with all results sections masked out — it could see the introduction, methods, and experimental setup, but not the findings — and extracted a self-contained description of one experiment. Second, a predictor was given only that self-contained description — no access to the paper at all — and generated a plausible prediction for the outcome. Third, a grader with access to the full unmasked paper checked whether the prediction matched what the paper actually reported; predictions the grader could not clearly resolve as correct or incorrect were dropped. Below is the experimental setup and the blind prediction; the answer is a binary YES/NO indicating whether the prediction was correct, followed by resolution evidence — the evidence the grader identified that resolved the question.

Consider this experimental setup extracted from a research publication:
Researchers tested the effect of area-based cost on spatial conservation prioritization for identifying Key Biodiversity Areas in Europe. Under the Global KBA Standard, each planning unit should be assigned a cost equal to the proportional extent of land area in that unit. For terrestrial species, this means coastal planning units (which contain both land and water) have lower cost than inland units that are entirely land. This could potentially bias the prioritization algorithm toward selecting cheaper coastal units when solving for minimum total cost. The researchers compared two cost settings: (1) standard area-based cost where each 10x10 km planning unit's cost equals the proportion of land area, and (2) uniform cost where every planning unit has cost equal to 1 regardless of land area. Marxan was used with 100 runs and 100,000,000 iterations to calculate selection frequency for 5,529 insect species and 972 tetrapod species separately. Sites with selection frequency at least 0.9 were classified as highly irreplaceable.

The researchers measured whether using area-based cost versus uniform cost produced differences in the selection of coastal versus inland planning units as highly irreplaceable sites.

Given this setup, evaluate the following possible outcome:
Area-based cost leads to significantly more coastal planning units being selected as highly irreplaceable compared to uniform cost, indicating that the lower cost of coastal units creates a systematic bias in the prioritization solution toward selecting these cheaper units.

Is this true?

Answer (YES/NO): YES